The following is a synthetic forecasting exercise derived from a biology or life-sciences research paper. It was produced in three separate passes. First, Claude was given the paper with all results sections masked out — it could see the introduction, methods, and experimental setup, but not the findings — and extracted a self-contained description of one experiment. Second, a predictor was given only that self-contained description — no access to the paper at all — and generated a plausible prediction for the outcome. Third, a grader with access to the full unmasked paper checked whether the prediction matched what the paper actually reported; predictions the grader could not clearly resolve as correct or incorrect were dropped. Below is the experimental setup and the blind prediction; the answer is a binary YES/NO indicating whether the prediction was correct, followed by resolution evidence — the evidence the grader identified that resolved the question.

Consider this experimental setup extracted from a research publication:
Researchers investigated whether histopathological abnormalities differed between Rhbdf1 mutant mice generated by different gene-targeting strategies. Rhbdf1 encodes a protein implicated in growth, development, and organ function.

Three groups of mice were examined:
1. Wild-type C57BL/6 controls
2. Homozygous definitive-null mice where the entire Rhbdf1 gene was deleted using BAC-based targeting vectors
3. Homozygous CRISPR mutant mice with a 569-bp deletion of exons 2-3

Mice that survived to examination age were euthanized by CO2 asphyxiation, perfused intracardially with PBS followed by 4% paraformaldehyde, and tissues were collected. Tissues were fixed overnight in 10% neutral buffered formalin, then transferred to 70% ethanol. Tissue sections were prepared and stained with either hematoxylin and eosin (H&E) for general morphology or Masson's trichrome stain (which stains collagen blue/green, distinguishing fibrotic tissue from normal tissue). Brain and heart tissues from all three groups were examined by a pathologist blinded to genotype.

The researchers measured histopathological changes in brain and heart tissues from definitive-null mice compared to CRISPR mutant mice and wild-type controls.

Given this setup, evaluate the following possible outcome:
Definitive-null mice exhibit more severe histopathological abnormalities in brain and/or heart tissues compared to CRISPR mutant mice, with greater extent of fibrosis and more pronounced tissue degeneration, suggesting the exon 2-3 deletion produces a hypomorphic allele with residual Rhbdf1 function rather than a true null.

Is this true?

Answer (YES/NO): YES